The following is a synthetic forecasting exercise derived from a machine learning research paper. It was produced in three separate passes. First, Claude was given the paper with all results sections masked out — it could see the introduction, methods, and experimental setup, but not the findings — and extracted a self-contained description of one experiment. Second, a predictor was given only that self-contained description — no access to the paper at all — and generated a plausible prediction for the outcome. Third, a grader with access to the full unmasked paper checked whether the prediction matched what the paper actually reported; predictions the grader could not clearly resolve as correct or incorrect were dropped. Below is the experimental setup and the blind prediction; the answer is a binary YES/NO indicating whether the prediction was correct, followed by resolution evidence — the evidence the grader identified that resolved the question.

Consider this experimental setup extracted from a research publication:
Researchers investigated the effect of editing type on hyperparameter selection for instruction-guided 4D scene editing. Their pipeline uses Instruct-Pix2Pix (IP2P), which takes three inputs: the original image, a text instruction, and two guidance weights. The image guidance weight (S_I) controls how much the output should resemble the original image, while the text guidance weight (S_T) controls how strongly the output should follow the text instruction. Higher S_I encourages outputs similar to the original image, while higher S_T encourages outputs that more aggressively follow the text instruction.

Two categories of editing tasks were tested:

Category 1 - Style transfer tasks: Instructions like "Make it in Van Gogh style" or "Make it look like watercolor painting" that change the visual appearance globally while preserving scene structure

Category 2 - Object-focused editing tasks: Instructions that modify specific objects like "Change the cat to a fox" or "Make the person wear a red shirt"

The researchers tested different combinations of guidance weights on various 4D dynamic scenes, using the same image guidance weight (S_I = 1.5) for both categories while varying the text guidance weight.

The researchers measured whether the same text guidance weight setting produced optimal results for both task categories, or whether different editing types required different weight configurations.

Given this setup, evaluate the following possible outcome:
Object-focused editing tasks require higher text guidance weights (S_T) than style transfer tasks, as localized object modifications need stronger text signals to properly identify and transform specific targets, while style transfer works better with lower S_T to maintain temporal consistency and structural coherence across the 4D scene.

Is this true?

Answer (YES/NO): NO